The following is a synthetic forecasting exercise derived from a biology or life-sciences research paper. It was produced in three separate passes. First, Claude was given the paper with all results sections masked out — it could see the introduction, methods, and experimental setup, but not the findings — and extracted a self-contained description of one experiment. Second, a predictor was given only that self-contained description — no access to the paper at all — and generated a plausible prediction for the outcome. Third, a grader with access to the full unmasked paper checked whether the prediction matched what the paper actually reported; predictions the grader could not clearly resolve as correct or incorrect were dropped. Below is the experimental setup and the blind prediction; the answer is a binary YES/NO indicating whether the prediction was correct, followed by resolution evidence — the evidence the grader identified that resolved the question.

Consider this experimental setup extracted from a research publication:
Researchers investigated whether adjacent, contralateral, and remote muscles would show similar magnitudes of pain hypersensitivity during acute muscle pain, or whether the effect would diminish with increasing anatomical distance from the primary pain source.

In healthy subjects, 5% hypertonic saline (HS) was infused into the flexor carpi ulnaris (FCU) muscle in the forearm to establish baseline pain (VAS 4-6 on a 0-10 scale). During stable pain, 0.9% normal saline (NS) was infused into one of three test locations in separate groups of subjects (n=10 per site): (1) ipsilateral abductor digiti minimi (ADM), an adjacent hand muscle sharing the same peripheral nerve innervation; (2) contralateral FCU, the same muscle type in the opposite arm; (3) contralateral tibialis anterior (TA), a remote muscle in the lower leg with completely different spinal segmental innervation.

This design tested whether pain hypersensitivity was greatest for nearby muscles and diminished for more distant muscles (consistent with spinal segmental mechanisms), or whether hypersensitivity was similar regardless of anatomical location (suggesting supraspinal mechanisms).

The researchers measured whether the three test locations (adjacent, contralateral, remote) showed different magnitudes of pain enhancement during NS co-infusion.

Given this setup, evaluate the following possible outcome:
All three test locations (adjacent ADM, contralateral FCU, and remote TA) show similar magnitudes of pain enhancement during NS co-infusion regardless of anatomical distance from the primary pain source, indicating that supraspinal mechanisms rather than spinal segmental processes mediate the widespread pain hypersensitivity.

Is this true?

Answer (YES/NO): YES